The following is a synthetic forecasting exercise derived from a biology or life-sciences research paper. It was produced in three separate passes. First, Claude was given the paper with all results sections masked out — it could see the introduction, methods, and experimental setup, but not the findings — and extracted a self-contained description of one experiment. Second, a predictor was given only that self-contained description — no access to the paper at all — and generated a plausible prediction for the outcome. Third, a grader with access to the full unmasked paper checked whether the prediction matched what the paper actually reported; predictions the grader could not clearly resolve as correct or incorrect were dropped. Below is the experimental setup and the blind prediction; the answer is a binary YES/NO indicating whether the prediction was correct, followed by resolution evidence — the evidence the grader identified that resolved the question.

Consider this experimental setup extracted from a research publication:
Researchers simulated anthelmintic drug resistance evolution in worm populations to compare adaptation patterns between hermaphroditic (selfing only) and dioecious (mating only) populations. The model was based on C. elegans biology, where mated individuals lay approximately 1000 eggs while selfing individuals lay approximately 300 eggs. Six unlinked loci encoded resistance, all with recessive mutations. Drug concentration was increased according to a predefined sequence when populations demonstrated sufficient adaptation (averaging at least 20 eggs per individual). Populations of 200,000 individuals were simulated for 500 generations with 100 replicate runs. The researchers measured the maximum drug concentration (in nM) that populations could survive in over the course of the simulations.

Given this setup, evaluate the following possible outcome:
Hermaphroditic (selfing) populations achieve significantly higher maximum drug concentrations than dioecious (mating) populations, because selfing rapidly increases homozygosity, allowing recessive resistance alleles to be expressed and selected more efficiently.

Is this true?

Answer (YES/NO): NO